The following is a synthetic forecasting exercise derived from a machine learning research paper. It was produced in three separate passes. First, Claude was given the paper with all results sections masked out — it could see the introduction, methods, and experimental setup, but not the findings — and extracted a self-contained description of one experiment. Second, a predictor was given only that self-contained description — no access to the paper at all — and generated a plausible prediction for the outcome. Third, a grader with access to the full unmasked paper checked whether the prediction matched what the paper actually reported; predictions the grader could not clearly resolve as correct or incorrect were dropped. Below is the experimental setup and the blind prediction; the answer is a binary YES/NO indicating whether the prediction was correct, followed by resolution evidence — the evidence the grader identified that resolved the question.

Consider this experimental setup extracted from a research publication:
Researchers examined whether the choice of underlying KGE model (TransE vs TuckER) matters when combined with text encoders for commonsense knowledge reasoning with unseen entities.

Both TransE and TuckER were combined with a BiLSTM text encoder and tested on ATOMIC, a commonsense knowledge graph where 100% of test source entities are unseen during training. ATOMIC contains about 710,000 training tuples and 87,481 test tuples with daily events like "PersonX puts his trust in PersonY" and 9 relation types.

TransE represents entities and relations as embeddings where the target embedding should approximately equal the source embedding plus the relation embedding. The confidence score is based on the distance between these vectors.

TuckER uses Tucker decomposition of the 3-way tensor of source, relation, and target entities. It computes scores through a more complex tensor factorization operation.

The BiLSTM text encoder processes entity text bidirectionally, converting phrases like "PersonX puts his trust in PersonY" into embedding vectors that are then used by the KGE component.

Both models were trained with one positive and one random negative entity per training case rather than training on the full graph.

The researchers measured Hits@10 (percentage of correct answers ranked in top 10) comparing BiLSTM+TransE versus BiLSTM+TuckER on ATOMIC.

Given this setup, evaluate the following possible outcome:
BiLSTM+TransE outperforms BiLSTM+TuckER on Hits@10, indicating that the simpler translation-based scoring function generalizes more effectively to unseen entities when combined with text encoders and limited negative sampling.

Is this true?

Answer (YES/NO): NO